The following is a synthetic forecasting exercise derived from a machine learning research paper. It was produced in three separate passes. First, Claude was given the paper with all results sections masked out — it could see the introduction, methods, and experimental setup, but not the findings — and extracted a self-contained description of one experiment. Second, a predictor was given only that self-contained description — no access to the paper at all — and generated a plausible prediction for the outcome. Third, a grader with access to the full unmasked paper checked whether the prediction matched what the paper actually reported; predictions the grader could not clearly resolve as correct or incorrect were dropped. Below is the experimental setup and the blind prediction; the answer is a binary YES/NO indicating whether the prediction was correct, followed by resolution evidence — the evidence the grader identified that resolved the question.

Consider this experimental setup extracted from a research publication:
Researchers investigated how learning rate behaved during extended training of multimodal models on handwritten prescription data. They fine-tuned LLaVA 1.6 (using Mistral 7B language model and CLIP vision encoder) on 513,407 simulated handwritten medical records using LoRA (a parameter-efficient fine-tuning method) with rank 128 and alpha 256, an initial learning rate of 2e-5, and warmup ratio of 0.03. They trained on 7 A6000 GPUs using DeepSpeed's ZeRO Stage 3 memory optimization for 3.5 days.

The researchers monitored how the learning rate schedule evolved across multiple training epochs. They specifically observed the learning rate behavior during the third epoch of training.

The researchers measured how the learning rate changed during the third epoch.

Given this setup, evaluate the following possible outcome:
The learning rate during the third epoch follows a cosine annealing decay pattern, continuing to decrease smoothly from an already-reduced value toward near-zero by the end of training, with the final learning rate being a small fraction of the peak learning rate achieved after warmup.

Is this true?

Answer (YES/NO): NO